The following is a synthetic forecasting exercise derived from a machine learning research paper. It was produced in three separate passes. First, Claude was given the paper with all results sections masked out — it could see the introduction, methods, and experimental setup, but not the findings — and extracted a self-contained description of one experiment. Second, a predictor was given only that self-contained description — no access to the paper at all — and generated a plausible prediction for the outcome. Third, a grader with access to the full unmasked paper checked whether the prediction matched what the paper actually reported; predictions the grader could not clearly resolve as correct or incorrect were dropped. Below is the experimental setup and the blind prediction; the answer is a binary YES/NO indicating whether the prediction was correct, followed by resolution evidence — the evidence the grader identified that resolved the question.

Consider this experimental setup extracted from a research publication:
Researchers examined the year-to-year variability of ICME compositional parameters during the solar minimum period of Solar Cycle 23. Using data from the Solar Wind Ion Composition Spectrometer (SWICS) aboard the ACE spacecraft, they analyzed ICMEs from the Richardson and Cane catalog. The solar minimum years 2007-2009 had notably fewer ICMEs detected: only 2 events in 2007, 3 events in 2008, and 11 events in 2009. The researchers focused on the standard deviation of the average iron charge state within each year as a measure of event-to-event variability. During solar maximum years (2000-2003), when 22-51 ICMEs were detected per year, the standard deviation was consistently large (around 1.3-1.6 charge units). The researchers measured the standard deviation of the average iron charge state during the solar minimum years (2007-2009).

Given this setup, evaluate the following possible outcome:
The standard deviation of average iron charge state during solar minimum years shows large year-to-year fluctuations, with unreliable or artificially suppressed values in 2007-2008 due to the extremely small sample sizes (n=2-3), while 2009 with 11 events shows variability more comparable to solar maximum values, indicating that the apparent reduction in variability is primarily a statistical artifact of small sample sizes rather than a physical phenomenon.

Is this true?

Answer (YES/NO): NO